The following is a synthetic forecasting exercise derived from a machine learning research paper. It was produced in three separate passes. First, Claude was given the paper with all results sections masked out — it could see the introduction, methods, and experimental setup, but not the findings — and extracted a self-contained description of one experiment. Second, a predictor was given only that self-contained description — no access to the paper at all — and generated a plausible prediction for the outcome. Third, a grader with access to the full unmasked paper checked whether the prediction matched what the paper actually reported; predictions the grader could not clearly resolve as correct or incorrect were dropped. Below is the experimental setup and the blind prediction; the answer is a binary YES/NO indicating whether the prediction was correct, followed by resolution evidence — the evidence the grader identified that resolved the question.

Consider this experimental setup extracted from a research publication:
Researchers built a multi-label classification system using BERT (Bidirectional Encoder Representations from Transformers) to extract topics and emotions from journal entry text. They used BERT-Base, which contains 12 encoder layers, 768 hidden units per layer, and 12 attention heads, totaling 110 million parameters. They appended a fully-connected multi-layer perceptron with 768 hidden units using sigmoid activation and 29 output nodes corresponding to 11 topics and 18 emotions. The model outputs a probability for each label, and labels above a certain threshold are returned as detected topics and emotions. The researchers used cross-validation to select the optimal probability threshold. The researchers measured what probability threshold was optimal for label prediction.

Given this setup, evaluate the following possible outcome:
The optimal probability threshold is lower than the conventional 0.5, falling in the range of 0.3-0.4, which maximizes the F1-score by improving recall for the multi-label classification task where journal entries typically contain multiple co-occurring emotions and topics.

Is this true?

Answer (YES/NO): NO